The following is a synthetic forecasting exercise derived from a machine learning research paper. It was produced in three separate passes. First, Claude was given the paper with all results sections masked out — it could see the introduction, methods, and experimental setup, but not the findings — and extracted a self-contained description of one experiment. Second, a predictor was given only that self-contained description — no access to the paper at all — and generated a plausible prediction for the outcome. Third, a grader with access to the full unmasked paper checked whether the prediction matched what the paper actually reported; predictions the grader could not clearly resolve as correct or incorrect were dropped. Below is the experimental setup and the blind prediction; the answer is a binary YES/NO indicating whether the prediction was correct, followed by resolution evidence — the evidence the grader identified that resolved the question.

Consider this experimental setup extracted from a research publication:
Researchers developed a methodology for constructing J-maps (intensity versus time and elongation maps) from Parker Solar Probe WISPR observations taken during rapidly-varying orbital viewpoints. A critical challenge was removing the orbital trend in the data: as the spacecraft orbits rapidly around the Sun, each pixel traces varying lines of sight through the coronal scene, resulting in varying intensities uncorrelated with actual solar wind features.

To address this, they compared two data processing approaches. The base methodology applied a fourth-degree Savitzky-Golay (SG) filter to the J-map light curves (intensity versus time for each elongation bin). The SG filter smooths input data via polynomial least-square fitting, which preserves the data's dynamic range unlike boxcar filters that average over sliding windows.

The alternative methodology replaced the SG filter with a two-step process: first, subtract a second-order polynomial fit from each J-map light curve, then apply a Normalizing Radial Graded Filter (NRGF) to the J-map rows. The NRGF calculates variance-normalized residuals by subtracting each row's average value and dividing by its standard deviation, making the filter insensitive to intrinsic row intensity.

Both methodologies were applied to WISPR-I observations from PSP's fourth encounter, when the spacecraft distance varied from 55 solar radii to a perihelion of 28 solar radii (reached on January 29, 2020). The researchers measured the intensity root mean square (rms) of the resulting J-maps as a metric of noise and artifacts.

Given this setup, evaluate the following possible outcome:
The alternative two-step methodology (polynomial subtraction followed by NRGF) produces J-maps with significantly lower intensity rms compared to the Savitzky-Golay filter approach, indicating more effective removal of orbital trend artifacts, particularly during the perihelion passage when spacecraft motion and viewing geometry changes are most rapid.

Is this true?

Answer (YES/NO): NO